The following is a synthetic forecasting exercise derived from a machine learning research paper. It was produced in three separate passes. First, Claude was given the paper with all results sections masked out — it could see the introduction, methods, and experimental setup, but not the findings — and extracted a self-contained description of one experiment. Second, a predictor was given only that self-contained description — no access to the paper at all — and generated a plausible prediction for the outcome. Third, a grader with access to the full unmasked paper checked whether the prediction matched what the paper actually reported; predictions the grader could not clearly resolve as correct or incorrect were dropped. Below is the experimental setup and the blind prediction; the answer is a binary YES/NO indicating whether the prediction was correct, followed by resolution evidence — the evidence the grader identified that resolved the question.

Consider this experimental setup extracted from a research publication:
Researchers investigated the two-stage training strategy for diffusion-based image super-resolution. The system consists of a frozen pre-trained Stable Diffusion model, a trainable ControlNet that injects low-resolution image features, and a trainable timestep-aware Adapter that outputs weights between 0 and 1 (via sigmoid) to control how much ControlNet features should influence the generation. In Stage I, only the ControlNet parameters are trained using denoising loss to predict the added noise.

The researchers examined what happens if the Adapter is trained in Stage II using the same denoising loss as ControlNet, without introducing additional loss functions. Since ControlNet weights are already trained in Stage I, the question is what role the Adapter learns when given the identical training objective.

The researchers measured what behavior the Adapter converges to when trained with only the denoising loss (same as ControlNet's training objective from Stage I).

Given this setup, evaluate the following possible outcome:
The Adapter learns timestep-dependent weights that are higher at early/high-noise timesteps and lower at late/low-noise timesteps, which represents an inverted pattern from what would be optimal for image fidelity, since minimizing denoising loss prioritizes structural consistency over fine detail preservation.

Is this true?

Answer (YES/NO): NO